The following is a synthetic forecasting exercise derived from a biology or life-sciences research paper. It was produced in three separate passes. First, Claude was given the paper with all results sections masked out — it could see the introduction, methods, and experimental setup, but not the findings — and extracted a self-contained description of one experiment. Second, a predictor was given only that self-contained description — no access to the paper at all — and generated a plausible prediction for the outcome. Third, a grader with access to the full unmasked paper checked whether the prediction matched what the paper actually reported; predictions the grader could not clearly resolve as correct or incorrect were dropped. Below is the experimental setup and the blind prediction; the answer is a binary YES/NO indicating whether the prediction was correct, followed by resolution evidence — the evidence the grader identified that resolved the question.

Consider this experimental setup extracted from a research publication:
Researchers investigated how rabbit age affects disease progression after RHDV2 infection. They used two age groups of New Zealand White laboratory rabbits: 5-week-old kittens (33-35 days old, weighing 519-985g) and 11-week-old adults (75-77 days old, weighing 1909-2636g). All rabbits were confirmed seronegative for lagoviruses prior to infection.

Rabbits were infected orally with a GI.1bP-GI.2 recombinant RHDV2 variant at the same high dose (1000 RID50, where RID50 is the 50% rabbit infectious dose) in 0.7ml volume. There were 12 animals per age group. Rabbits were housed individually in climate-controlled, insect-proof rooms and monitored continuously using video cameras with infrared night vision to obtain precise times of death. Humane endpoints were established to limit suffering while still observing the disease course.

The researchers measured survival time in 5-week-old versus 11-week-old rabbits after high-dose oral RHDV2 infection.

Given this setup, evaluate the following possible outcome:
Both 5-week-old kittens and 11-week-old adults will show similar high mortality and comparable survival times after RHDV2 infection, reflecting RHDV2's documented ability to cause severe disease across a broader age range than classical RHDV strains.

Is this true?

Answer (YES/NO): NO